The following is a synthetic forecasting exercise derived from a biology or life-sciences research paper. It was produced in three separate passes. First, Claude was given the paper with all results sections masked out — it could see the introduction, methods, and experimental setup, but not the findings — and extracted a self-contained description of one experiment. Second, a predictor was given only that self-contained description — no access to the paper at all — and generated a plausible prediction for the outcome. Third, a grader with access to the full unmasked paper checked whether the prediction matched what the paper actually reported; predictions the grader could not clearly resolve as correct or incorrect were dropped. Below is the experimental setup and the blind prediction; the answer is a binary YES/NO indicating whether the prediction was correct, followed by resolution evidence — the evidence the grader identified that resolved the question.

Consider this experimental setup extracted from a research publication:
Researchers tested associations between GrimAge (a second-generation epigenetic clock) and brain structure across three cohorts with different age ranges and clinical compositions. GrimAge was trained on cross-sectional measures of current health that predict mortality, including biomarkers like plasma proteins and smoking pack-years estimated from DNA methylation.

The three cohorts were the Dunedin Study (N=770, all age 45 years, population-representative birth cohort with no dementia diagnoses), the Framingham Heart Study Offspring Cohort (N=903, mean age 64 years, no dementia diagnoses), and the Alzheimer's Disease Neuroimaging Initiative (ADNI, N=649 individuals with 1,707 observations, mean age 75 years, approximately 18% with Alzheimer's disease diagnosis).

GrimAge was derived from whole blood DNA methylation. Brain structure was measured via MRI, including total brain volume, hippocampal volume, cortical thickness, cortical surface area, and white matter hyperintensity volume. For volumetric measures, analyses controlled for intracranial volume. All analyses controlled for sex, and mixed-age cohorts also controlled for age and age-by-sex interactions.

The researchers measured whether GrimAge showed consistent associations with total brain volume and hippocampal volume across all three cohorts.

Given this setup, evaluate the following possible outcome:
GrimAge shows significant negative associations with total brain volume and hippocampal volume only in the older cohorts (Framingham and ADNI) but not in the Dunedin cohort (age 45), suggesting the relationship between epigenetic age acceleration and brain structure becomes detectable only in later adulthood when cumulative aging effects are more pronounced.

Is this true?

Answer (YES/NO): NO